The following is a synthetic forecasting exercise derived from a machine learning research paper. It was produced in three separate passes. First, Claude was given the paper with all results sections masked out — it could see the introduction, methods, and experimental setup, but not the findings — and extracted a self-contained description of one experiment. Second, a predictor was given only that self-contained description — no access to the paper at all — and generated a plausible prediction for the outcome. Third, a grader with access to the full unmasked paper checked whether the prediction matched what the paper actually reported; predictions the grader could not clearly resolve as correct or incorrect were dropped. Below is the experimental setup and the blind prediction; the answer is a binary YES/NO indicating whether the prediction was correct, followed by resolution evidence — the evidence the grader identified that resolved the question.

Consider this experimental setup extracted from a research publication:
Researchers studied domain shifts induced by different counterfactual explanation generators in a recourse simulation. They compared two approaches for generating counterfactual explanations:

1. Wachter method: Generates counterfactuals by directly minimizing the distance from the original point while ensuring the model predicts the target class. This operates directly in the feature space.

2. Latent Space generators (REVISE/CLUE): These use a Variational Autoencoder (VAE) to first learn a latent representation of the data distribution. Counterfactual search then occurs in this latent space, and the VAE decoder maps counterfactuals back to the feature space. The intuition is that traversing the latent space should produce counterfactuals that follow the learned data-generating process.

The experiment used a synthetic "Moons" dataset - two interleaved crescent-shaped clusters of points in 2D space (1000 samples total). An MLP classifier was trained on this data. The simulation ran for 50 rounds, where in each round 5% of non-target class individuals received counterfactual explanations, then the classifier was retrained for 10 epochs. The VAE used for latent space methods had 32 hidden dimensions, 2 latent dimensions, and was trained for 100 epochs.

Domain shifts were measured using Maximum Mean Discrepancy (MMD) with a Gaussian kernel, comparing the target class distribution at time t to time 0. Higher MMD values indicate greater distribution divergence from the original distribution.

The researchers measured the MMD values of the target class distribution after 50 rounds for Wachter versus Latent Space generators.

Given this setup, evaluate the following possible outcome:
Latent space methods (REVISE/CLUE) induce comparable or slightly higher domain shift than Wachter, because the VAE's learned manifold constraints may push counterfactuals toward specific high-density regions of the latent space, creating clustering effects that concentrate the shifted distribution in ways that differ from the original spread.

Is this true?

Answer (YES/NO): YES